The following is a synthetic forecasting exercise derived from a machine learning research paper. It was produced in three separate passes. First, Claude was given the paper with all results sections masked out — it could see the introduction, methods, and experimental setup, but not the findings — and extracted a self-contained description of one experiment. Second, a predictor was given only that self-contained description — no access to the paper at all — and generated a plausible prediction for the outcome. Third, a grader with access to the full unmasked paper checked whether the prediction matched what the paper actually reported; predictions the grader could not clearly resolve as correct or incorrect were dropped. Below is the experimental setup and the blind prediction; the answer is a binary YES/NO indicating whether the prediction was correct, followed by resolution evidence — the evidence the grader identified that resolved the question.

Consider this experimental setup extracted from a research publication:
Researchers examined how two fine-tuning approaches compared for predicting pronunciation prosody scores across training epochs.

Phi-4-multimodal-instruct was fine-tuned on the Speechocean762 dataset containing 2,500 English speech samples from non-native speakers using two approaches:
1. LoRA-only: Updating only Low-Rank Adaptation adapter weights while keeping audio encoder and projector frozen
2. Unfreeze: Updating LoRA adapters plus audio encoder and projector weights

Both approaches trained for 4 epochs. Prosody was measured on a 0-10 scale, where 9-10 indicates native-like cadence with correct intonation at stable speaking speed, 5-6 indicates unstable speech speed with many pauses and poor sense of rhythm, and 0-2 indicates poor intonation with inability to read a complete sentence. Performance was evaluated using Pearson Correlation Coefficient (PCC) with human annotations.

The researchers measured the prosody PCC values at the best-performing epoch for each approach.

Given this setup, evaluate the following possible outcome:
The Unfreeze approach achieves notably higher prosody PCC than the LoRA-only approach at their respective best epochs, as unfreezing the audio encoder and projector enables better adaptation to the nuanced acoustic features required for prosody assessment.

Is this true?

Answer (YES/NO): NO